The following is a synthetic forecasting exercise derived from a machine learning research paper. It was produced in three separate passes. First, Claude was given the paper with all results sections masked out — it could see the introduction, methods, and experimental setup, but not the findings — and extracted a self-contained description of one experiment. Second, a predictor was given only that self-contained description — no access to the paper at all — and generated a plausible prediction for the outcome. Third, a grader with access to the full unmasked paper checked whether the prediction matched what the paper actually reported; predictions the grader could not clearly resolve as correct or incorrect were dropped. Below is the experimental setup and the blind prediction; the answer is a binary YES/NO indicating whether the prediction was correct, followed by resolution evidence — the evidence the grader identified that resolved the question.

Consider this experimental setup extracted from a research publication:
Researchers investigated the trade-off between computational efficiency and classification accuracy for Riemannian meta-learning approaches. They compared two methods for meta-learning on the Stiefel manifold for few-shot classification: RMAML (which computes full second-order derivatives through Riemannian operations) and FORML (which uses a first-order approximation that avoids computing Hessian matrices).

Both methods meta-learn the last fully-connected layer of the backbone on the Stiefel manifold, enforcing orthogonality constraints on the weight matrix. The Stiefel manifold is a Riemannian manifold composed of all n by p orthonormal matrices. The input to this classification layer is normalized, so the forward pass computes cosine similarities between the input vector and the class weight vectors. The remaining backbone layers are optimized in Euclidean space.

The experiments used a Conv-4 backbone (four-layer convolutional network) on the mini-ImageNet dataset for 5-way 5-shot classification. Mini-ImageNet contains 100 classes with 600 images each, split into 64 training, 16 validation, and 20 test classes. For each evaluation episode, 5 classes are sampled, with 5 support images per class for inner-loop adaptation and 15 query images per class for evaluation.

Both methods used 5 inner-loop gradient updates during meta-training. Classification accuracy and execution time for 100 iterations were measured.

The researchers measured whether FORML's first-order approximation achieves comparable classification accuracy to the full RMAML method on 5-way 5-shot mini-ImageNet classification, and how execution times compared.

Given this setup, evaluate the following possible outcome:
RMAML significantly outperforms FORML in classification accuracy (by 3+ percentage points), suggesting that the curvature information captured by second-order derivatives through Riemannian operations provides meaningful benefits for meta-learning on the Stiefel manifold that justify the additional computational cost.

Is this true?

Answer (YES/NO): NO